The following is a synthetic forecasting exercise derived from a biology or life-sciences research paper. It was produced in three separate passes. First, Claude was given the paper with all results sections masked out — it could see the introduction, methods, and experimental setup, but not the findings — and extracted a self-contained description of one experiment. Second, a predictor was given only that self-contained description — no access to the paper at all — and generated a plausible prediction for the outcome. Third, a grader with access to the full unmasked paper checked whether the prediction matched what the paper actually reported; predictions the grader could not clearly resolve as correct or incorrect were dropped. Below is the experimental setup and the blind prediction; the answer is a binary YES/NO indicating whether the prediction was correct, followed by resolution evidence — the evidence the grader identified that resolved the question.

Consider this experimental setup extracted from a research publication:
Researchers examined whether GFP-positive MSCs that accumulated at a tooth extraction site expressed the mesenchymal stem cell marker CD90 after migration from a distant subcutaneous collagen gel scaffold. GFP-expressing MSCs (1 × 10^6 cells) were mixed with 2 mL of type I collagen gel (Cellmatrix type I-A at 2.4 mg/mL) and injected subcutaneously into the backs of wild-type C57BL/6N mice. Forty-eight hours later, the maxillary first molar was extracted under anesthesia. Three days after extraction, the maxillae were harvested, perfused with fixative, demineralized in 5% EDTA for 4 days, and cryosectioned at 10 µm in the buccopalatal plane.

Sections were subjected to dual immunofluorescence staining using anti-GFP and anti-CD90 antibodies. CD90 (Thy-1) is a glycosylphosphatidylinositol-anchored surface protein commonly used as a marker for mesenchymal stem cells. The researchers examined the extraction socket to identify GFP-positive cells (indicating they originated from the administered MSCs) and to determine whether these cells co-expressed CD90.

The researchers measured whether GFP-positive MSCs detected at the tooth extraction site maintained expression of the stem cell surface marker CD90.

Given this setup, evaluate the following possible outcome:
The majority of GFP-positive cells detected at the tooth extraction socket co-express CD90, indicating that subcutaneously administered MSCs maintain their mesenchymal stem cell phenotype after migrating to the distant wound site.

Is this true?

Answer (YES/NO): YES